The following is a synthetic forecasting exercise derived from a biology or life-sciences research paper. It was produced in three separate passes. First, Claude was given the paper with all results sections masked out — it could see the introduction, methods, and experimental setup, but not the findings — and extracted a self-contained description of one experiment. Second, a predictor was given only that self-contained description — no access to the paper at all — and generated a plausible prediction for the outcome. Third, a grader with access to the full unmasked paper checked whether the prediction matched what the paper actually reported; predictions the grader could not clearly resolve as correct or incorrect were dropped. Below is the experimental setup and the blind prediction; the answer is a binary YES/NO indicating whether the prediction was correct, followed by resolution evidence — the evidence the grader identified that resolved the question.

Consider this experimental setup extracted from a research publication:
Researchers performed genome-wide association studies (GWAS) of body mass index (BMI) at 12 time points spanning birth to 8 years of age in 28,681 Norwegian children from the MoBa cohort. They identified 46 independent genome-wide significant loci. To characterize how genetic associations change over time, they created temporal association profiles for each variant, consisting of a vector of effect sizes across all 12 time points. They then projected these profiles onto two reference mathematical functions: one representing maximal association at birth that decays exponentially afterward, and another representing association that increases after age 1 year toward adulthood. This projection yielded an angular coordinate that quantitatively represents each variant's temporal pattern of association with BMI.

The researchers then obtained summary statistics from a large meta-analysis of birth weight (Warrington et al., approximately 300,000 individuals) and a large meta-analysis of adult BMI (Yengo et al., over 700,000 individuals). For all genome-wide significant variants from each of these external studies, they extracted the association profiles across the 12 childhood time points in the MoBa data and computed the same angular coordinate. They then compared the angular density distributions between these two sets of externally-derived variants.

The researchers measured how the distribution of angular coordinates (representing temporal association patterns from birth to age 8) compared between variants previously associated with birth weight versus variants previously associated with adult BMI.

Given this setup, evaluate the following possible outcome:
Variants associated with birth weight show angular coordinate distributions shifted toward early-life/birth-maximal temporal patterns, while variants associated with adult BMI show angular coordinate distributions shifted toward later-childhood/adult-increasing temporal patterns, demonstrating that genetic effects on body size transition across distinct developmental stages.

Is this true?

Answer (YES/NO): NO